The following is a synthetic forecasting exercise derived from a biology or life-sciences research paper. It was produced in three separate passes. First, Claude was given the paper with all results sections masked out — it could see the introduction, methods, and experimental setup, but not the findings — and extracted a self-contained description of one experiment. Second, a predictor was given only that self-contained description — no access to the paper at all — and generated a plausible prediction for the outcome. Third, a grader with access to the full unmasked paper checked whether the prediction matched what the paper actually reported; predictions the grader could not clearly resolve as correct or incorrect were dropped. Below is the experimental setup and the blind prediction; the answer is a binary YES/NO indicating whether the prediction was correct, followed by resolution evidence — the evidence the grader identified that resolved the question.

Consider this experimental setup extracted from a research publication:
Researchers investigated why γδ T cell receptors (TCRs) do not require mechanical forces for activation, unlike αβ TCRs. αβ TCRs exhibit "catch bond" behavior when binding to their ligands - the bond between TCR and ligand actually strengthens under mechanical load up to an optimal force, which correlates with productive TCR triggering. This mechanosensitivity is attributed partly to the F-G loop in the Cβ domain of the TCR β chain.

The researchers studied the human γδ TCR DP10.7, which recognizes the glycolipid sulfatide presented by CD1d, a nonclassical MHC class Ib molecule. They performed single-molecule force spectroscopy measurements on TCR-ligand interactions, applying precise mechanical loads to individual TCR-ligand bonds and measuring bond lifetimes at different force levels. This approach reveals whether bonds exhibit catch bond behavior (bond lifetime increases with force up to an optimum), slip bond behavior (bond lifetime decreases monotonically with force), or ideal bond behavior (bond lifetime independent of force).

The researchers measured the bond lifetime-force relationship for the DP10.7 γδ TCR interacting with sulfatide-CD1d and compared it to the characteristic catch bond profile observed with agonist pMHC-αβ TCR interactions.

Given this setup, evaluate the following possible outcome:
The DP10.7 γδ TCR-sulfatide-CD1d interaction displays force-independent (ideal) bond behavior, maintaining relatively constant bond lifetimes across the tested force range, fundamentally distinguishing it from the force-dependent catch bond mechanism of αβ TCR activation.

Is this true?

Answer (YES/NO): NO